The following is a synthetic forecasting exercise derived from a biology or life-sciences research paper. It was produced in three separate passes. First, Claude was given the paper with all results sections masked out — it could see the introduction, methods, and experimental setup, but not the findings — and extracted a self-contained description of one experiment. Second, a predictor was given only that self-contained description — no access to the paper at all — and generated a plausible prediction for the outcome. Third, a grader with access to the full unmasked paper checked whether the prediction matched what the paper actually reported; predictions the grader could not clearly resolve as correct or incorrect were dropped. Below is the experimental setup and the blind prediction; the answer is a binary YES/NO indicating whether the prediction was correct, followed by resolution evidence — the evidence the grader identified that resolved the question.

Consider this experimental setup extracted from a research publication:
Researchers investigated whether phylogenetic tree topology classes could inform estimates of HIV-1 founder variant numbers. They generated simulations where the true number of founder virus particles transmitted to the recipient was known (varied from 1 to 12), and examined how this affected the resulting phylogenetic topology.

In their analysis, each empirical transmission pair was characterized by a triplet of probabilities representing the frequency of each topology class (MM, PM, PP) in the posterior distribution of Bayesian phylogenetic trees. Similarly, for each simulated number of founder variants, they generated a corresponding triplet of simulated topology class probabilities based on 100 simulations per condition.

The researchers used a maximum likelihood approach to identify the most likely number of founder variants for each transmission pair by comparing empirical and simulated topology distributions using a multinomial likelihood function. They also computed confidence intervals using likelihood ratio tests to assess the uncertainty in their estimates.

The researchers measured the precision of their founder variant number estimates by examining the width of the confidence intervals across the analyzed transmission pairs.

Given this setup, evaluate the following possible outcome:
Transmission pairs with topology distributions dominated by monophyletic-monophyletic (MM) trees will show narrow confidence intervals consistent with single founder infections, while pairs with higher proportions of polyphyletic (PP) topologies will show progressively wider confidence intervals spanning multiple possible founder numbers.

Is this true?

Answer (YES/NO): NO